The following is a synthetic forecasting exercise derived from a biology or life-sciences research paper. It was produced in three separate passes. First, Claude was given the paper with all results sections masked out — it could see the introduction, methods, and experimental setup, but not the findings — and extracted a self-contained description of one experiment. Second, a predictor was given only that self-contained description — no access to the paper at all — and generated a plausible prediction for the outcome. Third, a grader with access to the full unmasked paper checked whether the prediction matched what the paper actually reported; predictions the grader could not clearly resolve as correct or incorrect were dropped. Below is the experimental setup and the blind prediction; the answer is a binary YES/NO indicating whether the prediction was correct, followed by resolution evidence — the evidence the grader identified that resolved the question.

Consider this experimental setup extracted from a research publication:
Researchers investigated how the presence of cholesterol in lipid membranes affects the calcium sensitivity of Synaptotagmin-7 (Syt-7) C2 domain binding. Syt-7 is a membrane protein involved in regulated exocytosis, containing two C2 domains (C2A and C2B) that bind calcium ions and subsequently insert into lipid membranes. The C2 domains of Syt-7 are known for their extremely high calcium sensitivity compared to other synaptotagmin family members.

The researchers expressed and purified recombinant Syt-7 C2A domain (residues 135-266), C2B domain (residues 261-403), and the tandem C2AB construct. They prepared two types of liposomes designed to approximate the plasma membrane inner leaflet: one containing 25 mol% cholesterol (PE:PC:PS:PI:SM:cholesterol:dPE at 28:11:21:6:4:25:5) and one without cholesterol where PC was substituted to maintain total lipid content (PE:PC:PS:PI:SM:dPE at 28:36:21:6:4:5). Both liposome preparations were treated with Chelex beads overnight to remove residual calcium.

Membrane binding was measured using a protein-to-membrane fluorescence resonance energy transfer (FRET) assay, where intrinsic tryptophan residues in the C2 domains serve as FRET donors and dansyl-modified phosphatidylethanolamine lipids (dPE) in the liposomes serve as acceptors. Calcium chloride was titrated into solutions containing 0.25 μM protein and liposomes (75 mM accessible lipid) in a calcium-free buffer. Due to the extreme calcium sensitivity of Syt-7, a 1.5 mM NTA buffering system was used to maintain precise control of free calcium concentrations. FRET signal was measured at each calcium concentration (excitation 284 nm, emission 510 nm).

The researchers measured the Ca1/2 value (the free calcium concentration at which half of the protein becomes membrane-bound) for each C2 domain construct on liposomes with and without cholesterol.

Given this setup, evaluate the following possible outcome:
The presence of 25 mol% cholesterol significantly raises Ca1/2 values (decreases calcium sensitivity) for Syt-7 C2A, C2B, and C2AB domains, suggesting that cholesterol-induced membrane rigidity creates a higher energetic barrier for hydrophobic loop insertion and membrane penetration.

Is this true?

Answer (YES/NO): NO